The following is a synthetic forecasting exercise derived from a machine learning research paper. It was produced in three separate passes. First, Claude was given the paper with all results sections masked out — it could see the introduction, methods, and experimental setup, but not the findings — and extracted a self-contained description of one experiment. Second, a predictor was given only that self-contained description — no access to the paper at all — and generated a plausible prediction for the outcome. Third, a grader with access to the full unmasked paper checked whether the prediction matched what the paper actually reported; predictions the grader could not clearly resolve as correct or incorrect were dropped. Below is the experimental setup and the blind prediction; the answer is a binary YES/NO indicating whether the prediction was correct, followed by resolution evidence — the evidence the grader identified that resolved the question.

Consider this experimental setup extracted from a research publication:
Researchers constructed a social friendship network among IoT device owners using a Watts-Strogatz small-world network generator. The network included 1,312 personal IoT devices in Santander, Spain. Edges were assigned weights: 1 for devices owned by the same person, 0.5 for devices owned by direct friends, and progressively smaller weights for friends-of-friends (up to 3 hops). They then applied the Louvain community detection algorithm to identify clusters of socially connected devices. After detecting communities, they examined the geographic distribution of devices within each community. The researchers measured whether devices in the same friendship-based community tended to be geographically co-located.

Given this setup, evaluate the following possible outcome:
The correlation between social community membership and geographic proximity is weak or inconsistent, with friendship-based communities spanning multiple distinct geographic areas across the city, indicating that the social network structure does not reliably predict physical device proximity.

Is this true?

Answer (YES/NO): YES